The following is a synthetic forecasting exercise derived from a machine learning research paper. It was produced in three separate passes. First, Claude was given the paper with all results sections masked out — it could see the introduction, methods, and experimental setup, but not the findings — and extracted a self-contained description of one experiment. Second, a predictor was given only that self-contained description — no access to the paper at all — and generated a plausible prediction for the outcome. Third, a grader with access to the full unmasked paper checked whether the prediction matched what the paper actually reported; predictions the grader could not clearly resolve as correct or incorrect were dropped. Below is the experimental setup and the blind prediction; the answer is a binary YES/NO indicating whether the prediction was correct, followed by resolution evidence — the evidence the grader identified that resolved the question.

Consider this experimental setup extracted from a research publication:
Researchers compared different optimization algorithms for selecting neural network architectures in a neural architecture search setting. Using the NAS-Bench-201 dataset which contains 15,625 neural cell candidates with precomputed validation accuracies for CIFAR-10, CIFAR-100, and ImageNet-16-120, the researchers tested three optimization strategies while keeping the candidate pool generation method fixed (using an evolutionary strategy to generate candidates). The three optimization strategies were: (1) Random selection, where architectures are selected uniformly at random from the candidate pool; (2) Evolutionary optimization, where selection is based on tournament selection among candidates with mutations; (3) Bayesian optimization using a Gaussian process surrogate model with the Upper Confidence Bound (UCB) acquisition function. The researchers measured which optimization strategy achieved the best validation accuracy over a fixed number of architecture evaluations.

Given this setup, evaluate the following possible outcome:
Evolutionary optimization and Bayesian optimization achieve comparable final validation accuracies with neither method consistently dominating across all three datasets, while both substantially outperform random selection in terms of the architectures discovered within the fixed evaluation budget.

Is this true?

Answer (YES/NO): NO